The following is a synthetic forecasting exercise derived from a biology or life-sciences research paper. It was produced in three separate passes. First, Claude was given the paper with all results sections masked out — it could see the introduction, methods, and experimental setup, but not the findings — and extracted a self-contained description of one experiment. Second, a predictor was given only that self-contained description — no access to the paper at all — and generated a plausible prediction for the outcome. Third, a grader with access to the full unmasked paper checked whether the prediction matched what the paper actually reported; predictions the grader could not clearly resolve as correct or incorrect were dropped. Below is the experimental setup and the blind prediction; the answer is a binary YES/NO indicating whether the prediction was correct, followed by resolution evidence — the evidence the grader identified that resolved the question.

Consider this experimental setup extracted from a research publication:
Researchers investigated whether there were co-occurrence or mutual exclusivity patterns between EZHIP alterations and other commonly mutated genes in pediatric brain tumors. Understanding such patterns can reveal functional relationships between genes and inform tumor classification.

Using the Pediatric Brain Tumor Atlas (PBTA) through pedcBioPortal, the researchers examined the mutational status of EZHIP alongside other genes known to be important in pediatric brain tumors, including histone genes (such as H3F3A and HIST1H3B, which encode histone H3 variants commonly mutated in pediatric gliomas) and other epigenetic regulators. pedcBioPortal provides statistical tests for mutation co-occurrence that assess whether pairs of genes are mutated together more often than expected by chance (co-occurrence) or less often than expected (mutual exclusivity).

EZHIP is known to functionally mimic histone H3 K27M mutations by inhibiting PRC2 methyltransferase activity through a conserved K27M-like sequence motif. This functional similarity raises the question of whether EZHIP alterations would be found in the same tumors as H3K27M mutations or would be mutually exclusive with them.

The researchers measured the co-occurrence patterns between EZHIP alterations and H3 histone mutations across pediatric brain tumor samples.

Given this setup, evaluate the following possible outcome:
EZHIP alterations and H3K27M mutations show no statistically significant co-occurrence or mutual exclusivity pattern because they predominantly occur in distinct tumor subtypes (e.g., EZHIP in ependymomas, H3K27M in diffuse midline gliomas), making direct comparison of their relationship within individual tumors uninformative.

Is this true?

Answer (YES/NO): NO